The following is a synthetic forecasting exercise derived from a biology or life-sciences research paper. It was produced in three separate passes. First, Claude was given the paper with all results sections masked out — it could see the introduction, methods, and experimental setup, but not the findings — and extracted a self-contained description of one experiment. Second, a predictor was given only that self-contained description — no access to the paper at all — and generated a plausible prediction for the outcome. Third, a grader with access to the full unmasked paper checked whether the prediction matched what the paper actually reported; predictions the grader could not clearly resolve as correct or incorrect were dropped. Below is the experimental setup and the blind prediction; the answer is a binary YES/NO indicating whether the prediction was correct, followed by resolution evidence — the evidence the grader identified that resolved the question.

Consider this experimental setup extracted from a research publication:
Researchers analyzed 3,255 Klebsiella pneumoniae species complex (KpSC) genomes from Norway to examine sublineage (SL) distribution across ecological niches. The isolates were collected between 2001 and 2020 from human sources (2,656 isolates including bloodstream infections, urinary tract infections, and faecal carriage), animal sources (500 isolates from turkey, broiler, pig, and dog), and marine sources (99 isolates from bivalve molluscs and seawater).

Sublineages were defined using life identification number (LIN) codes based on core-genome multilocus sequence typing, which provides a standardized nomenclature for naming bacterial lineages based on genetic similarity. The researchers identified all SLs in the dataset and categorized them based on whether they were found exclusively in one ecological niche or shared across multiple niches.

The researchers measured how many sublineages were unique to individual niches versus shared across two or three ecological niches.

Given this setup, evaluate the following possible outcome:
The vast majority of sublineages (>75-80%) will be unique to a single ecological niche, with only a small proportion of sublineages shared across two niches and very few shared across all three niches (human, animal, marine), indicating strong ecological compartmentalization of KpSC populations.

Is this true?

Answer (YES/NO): YES